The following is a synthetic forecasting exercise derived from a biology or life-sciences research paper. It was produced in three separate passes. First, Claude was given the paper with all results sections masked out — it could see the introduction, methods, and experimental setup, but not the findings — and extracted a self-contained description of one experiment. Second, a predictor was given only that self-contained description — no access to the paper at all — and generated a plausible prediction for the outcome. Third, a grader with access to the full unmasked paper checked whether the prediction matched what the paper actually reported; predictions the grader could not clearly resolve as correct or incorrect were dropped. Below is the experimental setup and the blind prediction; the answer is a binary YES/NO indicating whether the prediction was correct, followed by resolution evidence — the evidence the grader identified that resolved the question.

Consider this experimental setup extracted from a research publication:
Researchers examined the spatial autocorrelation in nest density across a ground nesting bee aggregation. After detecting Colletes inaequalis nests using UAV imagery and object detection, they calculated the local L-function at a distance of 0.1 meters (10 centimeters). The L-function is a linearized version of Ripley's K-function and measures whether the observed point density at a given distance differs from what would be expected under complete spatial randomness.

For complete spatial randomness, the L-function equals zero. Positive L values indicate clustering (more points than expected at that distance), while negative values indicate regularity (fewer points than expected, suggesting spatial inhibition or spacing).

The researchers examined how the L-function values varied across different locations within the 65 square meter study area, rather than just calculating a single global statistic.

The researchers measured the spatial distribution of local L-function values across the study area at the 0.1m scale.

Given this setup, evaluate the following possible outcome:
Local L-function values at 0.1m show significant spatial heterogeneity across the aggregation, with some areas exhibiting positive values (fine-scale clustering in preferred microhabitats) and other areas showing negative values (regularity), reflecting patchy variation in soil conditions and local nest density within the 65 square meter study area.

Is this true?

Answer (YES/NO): NO